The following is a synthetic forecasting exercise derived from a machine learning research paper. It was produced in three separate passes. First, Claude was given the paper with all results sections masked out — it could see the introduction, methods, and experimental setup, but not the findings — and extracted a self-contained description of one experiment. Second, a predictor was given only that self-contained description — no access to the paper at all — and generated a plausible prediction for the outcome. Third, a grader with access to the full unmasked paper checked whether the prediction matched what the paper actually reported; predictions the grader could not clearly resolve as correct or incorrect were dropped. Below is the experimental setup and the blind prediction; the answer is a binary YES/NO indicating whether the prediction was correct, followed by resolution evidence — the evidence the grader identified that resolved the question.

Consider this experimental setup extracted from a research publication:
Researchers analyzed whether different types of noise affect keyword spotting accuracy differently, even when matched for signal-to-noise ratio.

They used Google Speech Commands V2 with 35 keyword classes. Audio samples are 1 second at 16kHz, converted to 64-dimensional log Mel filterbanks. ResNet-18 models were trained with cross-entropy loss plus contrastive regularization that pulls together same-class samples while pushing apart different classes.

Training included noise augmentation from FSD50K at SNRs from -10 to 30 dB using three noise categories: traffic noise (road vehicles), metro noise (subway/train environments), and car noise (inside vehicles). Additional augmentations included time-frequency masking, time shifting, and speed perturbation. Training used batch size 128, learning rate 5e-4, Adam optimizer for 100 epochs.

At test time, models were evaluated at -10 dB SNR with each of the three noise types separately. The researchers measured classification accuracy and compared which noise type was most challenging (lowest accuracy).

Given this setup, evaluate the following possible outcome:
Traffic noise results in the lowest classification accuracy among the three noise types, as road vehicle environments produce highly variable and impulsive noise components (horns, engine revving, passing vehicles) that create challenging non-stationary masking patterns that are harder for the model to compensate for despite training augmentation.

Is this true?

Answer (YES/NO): NO